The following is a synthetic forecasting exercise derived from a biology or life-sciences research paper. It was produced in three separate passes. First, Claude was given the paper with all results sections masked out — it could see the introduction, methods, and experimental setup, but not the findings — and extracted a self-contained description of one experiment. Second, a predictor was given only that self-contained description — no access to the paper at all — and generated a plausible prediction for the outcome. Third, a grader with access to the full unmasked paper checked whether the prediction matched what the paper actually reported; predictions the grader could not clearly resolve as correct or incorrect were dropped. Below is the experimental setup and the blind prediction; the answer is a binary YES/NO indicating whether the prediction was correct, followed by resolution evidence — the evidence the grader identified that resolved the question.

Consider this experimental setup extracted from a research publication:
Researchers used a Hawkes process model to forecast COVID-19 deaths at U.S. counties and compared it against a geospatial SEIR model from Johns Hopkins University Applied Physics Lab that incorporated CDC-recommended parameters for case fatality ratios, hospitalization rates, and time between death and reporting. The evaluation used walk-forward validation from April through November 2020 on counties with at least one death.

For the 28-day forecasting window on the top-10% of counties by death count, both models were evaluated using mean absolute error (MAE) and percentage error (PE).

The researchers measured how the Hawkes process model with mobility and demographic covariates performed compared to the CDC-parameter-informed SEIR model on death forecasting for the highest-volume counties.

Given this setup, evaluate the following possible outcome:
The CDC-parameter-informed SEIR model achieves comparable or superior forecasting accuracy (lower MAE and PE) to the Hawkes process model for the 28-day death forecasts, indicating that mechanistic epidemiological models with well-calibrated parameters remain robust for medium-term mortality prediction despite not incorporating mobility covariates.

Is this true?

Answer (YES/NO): YES